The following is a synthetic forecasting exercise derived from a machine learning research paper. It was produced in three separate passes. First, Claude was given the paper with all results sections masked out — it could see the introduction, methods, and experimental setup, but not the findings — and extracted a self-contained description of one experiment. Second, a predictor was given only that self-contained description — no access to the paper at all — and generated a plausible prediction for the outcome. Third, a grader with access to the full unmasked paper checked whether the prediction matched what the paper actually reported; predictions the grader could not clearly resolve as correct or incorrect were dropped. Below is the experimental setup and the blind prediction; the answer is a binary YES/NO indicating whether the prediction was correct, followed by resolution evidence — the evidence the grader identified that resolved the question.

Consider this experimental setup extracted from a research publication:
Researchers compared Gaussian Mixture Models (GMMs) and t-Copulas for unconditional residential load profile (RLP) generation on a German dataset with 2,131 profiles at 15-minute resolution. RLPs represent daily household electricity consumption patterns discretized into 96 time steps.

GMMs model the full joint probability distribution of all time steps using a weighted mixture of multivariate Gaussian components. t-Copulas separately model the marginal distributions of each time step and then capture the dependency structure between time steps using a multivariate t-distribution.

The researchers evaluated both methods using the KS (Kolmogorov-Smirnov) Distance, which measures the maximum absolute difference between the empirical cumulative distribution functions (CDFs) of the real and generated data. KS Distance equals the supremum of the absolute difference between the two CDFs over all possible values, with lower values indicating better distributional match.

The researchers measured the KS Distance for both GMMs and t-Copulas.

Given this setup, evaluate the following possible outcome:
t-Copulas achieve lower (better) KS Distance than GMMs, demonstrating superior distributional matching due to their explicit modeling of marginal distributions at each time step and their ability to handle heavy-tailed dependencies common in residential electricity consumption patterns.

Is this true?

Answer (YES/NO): NO